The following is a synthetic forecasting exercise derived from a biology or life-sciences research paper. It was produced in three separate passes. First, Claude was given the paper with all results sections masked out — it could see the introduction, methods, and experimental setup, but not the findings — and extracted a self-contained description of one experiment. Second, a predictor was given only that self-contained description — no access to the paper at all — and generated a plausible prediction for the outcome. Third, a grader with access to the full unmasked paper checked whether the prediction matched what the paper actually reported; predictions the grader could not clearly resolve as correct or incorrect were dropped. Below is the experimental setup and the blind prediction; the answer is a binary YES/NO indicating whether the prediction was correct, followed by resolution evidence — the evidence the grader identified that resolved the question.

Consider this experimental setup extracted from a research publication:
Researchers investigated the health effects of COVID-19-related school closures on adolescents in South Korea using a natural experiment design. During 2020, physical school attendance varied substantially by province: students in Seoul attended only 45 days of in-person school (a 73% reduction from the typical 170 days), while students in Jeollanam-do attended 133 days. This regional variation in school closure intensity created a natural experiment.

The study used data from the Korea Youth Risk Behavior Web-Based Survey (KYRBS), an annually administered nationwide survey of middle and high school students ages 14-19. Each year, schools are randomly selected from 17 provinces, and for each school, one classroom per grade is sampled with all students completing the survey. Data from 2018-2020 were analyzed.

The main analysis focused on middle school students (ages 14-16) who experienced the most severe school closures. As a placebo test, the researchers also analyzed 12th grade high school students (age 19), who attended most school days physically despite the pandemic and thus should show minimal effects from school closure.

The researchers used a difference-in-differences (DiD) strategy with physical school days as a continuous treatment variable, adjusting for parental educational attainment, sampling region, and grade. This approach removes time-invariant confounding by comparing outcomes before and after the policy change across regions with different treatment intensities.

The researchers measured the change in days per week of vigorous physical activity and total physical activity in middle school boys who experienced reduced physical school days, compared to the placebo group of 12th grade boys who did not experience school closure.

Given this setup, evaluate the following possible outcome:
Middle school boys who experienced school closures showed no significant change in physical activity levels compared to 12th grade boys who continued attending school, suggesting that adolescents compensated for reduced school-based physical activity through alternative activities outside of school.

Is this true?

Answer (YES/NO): NO